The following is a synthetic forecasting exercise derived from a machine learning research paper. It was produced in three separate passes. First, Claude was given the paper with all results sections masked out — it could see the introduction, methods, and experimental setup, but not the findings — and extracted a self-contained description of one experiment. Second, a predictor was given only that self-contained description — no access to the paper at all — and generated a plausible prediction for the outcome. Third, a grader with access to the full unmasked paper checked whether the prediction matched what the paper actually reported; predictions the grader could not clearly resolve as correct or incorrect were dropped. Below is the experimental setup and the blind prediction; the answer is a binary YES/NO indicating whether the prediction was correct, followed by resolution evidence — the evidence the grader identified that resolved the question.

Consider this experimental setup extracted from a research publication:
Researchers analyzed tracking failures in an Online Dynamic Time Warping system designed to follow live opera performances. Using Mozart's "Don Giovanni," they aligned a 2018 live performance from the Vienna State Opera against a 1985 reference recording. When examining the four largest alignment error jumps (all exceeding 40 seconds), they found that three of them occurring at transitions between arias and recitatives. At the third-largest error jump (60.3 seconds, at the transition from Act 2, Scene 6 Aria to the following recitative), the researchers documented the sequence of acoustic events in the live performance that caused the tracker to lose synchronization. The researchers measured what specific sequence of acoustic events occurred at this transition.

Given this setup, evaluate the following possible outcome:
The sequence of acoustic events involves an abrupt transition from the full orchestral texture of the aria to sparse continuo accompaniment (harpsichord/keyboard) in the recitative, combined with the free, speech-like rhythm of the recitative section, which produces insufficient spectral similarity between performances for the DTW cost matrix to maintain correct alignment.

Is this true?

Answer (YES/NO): NO